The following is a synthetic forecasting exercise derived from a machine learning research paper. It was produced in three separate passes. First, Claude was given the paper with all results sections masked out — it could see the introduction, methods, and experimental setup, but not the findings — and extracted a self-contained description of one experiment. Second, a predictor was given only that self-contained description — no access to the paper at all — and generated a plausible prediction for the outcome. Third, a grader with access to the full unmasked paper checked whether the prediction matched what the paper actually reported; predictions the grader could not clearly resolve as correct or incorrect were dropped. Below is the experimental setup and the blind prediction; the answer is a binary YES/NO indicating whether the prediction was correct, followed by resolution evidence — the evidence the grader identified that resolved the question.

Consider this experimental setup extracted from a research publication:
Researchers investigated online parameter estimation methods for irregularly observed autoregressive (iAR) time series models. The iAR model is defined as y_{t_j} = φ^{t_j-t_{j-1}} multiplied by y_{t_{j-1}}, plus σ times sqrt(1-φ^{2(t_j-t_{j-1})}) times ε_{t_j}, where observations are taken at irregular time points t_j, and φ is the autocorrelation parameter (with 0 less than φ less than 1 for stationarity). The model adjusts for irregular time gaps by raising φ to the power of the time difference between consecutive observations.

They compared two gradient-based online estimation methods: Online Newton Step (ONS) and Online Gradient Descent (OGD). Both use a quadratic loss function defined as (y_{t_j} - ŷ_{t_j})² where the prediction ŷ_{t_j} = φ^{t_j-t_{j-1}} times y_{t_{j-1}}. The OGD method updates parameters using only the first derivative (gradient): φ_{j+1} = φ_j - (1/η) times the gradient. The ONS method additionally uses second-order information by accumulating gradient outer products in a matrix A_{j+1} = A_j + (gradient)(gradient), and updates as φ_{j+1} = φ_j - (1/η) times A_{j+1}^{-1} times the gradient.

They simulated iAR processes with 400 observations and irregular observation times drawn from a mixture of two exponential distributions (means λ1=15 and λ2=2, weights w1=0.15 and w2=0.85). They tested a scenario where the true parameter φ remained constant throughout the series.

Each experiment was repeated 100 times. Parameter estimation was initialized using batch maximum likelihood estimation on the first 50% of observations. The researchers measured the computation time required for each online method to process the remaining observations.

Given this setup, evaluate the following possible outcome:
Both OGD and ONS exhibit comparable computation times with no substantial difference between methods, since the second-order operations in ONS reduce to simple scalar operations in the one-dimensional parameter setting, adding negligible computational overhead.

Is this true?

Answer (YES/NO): YES